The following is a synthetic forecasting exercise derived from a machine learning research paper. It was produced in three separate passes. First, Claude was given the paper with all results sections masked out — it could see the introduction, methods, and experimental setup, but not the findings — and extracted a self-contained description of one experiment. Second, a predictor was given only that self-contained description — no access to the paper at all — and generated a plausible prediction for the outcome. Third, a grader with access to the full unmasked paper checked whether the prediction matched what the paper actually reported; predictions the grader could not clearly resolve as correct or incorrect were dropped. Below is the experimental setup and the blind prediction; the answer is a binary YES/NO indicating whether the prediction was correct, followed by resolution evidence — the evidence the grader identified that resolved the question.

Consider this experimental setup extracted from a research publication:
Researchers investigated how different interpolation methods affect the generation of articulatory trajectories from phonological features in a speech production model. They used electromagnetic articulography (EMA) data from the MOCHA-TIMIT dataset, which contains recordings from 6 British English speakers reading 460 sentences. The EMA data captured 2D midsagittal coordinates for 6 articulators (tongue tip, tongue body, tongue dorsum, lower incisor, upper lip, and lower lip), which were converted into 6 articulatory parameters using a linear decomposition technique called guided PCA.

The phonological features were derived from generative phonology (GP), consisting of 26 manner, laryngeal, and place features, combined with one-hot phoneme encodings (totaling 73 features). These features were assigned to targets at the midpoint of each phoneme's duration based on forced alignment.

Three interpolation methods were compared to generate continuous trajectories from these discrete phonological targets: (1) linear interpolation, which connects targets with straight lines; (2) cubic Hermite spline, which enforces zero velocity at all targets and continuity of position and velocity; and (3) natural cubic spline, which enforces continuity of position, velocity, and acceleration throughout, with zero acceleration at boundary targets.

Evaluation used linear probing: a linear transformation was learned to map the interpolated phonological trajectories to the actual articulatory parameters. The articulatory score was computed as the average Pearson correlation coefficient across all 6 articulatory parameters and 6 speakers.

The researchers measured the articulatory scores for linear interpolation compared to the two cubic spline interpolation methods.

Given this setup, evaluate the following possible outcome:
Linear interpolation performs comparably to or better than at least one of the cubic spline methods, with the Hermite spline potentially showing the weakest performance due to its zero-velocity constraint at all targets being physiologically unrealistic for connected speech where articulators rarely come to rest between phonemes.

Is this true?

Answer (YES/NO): NO